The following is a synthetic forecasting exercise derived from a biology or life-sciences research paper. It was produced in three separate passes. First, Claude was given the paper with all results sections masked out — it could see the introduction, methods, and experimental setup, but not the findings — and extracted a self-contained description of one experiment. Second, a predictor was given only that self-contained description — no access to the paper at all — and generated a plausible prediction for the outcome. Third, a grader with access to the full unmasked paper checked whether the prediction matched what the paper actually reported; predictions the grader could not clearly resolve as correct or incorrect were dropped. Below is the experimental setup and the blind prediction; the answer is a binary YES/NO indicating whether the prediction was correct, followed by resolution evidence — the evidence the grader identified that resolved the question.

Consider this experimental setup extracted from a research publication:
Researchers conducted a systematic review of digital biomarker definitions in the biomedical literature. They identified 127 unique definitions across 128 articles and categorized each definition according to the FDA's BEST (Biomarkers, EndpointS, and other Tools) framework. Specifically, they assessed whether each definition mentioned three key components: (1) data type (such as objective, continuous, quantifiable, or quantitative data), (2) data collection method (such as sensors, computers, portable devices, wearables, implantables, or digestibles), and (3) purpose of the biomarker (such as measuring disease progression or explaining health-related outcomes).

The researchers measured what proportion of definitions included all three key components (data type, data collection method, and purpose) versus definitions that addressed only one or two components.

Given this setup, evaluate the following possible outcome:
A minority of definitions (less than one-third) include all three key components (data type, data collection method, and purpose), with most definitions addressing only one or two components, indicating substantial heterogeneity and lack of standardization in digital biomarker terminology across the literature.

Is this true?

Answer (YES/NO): NO